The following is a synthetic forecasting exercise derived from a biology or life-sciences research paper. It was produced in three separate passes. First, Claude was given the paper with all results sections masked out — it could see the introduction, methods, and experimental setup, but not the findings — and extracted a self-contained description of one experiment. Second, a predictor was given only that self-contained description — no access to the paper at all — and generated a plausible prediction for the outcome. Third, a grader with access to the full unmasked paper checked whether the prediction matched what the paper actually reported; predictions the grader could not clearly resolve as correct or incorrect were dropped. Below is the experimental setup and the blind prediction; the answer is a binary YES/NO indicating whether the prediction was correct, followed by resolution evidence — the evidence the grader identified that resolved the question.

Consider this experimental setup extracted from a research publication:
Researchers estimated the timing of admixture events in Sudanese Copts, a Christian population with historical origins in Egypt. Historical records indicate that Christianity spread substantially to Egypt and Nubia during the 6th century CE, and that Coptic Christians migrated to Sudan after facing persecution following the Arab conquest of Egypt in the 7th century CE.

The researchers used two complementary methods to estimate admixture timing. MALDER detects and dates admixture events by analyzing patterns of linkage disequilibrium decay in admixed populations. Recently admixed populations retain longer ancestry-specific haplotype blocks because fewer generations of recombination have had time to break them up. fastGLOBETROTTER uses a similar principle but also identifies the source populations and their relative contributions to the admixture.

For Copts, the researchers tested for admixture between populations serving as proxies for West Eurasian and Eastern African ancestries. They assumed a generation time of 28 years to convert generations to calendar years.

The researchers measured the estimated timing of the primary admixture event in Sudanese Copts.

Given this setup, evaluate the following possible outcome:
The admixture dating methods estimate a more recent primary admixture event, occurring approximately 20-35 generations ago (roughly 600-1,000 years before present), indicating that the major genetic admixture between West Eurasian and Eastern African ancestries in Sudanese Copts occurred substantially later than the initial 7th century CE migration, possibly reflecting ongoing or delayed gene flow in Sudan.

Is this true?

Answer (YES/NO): NO